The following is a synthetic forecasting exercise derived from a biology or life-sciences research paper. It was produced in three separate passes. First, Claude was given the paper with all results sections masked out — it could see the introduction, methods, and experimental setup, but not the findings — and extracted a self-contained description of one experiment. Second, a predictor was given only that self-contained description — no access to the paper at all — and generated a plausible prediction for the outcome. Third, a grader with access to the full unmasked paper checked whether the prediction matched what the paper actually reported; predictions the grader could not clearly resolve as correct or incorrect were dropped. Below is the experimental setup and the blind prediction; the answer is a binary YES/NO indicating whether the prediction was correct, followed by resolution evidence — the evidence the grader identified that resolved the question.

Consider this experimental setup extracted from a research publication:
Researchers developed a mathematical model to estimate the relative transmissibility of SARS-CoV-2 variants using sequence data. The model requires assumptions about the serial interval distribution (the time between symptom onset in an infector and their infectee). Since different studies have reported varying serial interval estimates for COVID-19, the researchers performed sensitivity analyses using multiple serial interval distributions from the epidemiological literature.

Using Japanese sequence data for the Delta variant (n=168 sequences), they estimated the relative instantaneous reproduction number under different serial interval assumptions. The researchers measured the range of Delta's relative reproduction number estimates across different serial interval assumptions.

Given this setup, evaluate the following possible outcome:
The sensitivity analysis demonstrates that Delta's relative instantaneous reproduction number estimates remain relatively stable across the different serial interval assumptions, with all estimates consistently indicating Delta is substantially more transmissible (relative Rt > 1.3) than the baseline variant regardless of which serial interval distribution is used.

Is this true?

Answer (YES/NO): NO